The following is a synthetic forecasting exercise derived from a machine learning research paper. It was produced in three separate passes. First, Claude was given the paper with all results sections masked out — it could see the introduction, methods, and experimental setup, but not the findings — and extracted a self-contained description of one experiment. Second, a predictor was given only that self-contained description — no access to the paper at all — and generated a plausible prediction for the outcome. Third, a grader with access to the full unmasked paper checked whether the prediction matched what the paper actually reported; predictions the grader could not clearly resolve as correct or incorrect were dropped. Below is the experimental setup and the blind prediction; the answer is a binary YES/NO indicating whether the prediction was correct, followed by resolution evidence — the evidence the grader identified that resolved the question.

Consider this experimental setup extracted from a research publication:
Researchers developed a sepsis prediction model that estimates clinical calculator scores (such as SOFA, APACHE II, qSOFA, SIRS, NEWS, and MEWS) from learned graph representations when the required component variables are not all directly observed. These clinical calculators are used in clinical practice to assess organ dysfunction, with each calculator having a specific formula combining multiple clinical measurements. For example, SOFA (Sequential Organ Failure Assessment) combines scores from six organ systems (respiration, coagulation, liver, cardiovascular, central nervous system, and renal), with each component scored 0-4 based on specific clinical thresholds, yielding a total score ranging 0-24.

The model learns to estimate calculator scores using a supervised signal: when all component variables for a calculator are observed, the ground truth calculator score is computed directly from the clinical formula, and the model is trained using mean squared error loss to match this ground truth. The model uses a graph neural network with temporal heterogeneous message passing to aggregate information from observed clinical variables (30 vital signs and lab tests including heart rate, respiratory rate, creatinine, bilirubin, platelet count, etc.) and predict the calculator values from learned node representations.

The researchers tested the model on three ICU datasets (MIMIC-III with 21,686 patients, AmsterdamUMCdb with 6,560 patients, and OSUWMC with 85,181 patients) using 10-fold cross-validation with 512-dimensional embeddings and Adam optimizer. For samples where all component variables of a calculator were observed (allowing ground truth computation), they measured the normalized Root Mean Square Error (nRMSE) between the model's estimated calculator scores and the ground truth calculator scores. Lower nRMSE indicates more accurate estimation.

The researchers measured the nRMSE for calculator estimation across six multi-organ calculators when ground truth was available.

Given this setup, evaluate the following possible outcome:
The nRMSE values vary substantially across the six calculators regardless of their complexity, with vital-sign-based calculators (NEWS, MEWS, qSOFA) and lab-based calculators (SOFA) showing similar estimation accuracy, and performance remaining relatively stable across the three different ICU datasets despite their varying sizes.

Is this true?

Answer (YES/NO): NO